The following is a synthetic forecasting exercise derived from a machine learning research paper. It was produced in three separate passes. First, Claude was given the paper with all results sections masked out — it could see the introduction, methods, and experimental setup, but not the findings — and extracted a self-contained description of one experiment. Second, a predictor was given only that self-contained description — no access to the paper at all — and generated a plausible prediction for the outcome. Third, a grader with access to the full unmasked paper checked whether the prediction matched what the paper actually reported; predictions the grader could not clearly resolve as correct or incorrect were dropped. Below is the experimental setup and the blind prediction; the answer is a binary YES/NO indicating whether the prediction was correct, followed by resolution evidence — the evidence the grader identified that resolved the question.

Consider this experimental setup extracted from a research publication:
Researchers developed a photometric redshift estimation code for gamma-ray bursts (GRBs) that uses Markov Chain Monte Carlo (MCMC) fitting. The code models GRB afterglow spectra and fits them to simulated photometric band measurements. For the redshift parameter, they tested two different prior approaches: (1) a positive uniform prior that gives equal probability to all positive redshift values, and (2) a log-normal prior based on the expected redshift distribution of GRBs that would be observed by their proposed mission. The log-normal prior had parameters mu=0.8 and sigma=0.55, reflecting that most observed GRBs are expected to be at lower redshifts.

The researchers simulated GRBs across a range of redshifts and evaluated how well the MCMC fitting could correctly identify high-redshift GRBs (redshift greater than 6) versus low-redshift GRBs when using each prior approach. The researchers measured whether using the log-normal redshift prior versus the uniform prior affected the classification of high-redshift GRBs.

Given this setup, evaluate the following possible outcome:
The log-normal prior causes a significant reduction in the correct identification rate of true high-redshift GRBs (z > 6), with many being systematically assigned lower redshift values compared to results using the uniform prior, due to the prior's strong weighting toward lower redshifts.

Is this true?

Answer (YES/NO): YES